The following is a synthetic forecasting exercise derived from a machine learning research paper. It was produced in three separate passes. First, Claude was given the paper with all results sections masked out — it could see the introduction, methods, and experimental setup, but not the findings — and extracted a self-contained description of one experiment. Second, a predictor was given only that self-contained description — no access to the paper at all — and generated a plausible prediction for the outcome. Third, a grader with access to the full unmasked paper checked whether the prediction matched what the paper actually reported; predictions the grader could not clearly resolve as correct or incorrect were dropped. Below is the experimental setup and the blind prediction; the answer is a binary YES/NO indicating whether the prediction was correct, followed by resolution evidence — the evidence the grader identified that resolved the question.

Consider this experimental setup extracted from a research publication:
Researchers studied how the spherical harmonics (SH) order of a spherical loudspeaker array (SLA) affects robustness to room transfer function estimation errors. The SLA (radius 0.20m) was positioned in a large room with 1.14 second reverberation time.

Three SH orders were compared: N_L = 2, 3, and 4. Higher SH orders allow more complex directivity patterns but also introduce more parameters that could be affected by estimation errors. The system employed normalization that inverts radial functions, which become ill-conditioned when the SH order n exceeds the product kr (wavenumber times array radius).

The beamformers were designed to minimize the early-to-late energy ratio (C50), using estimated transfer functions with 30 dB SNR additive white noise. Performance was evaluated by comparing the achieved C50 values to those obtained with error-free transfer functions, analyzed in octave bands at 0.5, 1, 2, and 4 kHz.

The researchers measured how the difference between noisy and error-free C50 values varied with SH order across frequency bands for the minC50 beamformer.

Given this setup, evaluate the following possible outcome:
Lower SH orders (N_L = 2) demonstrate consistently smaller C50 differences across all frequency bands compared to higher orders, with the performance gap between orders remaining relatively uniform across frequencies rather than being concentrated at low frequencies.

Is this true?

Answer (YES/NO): NO